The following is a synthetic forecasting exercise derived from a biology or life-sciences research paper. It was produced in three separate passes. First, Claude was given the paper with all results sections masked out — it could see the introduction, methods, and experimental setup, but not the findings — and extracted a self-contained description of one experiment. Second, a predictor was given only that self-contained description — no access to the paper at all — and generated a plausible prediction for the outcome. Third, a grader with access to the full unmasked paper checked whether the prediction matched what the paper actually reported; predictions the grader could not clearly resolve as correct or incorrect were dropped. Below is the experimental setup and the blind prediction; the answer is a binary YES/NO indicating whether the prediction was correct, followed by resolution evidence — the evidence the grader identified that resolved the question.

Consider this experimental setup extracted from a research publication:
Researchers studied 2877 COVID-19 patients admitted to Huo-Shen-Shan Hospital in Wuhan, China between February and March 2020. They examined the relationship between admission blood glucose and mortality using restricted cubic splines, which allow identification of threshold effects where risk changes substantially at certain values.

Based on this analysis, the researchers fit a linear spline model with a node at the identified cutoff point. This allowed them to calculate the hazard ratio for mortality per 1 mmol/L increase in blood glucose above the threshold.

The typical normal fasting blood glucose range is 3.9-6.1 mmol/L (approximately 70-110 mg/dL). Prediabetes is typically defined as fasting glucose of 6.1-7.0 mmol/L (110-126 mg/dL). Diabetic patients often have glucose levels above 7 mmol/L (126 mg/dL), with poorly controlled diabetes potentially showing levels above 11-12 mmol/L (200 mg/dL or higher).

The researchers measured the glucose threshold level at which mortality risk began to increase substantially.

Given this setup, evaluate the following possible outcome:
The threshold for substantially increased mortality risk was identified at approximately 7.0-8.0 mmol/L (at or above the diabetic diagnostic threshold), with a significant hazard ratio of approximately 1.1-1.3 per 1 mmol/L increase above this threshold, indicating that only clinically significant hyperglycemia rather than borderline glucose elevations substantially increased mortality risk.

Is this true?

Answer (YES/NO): NO